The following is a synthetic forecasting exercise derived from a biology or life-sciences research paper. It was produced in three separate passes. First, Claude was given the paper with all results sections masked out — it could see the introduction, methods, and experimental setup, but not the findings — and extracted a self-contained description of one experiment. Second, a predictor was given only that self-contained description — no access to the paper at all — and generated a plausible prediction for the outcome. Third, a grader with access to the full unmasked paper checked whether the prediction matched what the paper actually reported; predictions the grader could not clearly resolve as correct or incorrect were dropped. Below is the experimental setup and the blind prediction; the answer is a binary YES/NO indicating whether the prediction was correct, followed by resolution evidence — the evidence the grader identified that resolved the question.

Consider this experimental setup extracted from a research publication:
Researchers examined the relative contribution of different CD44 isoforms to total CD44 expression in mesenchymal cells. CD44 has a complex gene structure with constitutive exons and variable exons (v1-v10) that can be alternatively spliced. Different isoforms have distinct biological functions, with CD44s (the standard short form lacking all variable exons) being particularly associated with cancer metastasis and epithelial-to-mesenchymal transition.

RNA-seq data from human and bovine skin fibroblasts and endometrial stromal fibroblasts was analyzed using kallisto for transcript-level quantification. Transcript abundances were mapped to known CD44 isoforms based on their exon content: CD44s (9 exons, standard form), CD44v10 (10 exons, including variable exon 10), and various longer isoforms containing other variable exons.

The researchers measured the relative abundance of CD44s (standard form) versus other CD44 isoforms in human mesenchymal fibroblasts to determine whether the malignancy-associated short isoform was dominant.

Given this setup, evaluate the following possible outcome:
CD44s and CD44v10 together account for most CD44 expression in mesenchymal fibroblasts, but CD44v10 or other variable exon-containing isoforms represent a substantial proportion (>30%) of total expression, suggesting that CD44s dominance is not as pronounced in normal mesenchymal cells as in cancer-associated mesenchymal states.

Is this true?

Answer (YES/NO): NO